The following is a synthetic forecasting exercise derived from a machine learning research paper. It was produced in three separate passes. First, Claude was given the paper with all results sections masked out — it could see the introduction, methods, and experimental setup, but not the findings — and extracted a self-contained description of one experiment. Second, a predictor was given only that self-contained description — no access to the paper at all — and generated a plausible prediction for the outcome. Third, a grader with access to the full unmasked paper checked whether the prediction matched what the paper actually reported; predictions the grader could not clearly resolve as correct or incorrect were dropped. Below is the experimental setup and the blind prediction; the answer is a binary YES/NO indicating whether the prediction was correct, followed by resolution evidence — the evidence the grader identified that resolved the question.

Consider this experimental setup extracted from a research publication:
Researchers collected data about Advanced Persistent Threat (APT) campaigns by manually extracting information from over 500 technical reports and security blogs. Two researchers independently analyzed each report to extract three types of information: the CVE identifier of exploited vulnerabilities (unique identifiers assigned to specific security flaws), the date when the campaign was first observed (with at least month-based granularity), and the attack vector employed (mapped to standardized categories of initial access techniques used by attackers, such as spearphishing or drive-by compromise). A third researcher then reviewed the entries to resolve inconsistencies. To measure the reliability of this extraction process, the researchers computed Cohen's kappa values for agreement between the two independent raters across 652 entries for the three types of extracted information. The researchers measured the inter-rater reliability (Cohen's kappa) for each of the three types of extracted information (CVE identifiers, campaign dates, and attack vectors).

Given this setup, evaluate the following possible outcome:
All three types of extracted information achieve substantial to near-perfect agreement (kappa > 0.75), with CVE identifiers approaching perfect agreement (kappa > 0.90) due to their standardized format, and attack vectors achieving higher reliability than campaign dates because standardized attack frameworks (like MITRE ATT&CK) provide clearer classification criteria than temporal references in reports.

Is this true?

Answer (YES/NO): NO